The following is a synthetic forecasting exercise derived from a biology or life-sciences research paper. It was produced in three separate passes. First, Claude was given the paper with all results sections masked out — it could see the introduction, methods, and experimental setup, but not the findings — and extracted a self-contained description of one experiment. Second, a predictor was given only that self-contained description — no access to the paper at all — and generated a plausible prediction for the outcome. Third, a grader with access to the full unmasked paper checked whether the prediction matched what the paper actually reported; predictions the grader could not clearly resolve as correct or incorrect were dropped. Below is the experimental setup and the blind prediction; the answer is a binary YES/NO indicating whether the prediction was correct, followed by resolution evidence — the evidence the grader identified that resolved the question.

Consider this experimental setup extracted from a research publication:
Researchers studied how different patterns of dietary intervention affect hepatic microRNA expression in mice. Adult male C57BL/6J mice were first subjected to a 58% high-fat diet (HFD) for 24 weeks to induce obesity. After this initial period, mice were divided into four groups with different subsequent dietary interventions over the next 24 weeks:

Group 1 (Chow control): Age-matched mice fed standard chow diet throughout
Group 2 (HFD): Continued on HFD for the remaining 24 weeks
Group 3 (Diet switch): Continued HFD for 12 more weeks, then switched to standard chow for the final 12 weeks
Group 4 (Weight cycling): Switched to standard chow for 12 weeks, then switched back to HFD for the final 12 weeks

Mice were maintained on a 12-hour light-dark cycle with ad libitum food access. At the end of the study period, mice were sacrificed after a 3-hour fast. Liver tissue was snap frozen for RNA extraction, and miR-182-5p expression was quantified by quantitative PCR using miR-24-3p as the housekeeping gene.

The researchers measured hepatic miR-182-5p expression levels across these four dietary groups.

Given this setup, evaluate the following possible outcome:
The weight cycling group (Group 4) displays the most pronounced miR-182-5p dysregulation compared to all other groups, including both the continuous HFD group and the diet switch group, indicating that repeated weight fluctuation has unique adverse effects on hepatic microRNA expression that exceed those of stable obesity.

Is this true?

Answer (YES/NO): NO